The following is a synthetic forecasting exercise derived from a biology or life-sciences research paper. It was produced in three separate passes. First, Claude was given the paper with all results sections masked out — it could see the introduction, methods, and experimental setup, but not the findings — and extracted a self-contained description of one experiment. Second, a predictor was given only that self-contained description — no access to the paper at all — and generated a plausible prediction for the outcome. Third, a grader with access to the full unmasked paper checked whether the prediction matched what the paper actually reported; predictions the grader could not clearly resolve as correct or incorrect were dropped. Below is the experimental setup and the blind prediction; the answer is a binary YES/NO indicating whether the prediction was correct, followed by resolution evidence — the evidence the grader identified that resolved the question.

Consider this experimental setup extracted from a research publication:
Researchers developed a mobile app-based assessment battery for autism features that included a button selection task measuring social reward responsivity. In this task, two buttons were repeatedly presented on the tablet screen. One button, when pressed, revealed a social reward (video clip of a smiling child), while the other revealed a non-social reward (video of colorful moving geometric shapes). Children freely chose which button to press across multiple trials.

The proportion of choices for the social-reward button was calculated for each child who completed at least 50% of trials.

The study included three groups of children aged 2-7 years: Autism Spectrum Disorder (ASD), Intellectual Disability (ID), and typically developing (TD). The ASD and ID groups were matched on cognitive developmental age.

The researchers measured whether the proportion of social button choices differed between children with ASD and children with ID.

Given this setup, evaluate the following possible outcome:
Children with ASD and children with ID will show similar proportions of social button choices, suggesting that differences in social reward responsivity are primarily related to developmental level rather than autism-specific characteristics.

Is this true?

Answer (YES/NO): YES